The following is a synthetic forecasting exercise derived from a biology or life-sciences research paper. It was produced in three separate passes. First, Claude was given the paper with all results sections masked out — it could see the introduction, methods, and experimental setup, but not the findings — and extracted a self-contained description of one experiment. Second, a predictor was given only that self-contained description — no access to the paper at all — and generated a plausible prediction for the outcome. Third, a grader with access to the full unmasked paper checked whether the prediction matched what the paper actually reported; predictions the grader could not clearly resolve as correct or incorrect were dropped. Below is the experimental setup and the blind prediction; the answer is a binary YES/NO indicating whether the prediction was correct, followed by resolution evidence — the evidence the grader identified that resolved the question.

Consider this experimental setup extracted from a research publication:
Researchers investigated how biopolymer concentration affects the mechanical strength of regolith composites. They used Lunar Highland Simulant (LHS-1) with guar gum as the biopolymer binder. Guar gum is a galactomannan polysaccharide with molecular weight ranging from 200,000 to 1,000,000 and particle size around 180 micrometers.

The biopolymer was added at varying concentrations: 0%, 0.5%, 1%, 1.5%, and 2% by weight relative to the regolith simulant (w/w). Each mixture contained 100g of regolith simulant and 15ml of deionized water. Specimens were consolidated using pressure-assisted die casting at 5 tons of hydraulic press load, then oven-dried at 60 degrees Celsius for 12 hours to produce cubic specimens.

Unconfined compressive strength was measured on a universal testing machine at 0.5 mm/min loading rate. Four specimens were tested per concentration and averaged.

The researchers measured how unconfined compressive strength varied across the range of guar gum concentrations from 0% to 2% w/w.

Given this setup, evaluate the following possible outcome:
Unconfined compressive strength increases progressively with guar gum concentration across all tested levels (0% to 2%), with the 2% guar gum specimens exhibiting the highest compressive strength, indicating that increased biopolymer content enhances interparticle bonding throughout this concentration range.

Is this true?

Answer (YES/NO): YES